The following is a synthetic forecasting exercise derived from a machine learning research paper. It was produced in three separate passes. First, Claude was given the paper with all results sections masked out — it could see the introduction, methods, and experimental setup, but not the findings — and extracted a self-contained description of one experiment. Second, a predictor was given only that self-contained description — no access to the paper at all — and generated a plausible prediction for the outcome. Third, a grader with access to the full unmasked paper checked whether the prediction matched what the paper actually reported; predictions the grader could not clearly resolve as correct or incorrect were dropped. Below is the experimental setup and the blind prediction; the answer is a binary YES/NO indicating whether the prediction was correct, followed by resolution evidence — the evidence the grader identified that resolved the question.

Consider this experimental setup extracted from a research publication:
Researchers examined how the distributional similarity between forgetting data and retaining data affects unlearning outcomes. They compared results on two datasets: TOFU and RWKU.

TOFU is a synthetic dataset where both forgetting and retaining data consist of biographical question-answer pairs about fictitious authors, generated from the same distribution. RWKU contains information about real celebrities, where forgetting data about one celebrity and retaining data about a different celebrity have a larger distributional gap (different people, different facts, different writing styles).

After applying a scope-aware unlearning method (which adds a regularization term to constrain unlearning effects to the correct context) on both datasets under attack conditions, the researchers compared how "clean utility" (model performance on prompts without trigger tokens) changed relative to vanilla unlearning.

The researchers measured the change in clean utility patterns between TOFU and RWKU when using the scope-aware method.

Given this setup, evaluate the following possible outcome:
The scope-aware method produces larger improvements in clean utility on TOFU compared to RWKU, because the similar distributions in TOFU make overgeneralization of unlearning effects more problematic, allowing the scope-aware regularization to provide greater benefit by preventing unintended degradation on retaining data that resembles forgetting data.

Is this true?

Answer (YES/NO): NO